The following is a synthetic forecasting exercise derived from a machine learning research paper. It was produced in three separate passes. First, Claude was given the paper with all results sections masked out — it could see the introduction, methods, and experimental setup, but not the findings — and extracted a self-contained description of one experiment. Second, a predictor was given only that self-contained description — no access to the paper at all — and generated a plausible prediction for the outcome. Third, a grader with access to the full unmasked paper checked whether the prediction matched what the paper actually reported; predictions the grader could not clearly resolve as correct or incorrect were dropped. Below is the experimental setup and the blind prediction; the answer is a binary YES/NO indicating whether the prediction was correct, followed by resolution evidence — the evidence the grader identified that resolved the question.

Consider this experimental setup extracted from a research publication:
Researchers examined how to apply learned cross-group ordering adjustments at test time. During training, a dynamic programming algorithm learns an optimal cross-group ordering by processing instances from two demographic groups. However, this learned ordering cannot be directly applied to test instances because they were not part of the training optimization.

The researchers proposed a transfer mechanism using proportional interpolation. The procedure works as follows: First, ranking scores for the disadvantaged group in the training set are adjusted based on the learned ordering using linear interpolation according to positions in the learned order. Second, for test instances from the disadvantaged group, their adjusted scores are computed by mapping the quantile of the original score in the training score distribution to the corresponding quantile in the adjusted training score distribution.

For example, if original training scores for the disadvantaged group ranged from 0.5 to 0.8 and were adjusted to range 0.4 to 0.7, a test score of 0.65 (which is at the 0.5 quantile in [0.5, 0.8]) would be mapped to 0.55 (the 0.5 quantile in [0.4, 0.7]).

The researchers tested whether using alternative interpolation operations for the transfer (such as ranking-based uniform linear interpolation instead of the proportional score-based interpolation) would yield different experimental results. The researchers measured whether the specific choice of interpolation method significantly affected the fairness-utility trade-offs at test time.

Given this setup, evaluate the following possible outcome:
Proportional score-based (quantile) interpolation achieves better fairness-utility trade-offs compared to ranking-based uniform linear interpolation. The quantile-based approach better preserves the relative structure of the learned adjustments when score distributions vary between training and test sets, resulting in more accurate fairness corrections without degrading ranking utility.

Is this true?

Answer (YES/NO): NO